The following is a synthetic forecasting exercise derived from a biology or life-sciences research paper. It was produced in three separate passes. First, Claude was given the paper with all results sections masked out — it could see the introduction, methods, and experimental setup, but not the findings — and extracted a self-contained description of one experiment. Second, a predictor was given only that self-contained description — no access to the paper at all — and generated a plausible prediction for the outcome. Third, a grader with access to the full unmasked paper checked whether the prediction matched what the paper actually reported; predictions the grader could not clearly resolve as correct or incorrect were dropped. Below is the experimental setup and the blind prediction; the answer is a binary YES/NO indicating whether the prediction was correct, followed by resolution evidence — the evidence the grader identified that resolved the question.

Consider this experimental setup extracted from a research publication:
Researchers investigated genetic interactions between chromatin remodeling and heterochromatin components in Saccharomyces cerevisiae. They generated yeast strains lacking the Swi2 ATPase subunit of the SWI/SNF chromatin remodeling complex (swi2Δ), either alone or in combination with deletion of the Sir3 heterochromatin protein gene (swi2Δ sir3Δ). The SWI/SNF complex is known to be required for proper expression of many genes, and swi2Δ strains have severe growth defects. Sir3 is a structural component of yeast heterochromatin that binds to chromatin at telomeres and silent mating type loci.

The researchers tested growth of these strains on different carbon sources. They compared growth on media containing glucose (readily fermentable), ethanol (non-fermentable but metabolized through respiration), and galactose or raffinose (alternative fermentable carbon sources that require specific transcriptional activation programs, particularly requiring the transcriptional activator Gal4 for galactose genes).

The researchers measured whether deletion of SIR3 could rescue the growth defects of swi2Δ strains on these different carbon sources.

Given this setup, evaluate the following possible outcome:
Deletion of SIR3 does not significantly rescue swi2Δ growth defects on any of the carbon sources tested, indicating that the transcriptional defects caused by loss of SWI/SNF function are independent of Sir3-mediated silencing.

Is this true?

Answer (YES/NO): NO